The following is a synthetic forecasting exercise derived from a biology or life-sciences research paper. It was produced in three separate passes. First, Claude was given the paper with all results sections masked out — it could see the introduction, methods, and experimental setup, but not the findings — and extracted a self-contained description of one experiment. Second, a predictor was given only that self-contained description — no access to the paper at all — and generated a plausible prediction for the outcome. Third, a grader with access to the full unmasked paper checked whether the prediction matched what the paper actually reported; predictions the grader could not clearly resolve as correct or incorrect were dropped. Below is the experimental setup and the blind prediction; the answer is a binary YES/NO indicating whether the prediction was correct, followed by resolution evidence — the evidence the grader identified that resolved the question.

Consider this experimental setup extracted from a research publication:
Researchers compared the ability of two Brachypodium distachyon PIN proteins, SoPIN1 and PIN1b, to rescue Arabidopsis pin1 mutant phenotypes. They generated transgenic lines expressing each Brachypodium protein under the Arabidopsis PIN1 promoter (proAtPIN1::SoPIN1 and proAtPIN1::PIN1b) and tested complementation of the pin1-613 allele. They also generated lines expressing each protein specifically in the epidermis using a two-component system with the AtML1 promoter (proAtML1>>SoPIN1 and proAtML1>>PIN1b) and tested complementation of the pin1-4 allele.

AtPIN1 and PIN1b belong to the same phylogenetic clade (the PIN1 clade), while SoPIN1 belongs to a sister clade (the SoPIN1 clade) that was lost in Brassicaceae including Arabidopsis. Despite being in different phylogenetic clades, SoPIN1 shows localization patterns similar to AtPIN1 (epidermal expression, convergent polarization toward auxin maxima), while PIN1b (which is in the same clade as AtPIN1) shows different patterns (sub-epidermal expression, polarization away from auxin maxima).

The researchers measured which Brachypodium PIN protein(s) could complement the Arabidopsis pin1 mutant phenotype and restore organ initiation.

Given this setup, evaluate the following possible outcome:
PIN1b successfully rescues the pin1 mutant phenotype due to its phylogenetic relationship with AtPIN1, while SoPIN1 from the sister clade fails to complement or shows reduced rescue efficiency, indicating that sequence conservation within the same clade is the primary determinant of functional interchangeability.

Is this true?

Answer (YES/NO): NO